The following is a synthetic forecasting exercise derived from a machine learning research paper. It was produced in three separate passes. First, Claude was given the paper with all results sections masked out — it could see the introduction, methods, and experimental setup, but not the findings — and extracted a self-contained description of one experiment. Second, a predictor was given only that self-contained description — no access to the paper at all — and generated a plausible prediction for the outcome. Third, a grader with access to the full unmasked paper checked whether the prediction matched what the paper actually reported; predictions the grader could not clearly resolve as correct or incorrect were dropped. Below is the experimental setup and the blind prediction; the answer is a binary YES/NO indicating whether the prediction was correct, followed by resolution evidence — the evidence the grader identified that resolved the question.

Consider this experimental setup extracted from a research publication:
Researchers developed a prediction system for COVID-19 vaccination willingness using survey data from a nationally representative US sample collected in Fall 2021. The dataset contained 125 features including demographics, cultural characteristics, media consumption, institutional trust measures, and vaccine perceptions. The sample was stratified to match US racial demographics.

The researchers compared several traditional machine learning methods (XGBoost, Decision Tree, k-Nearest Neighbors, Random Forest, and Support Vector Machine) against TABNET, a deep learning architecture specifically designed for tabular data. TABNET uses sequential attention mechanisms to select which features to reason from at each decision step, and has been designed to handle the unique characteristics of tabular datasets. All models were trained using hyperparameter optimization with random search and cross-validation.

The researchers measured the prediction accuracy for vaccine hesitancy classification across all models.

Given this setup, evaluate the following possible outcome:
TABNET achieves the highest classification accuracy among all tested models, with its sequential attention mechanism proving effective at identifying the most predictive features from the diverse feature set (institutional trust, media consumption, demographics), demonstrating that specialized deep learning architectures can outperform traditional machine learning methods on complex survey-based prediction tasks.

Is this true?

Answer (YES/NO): NO